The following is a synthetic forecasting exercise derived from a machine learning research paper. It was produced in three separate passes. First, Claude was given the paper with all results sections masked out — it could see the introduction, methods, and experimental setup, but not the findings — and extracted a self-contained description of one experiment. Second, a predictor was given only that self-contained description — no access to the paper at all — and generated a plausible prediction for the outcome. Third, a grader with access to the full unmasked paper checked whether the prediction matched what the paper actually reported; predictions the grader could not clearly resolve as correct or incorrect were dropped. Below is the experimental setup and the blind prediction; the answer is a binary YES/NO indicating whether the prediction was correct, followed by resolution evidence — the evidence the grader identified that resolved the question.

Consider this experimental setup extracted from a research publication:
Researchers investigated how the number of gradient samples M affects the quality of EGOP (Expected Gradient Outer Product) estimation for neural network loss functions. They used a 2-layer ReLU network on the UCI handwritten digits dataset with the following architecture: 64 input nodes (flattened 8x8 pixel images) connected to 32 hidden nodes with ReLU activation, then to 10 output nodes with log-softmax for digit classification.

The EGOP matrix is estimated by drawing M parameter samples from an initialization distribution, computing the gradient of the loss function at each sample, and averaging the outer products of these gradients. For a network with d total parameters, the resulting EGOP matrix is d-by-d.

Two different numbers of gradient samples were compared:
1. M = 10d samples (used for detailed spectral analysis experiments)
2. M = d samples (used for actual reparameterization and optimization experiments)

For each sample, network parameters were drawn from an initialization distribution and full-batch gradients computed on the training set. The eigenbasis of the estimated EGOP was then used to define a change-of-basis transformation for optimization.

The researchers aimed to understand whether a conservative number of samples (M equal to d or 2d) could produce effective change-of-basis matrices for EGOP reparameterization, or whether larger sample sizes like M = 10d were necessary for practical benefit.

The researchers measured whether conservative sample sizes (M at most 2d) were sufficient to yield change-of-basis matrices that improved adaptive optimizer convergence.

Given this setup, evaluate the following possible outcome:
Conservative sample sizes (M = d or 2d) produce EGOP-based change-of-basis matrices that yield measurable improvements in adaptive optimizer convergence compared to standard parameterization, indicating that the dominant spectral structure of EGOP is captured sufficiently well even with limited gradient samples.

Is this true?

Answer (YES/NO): YES